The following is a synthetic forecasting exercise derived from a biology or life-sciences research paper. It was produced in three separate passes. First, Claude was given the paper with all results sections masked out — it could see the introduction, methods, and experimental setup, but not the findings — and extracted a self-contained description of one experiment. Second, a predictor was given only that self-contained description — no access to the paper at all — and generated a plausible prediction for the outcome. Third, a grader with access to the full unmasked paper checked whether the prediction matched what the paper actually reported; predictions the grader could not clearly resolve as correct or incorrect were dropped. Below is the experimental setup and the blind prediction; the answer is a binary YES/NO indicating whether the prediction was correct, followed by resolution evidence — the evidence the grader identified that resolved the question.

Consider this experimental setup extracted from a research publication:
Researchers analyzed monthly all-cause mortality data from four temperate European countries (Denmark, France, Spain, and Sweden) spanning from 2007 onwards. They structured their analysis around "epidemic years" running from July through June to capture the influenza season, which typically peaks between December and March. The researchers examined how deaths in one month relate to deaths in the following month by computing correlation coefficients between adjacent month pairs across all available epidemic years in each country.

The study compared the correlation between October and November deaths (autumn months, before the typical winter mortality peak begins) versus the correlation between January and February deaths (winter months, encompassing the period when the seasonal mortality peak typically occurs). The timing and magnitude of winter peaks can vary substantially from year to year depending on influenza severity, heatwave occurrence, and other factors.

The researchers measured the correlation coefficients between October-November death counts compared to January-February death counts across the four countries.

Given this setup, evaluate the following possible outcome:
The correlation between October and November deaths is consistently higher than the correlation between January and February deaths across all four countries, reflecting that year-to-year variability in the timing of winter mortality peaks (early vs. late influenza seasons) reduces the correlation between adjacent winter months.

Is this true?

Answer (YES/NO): YES